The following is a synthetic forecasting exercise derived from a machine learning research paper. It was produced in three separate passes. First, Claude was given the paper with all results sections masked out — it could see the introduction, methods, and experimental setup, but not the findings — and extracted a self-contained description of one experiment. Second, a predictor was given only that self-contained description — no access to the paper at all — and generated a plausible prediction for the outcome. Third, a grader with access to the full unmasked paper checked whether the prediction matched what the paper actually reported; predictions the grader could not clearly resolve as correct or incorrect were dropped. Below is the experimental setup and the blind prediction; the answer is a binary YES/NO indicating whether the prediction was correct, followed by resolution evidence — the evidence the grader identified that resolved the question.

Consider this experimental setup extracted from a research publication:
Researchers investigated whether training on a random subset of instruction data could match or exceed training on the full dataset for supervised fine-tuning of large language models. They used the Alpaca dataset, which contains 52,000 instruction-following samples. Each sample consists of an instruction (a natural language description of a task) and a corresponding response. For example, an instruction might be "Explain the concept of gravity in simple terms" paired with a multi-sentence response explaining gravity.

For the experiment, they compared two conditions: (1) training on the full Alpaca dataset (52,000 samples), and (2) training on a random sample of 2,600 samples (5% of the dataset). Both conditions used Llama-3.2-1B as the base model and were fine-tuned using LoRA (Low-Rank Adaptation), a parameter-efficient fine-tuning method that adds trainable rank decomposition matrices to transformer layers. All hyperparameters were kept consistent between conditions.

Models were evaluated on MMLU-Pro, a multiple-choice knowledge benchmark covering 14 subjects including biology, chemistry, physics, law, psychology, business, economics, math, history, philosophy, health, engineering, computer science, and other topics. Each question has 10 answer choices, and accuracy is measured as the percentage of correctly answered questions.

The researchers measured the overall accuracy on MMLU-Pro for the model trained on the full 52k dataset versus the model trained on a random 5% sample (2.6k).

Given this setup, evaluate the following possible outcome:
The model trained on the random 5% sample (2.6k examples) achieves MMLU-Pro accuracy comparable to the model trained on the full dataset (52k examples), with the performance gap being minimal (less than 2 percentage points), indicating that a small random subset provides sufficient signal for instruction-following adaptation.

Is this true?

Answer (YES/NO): YES